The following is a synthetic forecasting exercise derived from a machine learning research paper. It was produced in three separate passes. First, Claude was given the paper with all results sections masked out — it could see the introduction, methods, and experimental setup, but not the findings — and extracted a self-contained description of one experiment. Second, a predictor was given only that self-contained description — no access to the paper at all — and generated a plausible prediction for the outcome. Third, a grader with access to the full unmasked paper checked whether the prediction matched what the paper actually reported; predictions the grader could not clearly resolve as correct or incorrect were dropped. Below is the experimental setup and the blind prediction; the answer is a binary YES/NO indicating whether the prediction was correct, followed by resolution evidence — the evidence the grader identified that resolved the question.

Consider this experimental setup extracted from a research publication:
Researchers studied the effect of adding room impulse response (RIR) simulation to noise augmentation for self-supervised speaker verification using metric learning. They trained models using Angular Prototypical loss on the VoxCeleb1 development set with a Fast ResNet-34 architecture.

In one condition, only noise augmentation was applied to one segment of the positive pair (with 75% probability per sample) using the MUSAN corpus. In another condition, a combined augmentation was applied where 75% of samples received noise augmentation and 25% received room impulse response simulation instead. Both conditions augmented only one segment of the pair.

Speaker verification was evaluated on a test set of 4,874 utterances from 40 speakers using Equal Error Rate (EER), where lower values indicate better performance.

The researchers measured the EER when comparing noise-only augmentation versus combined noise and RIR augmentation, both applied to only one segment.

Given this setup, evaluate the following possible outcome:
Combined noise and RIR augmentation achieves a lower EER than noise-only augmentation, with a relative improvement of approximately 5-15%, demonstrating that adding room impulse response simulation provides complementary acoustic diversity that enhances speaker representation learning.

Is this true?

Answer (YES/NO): NO